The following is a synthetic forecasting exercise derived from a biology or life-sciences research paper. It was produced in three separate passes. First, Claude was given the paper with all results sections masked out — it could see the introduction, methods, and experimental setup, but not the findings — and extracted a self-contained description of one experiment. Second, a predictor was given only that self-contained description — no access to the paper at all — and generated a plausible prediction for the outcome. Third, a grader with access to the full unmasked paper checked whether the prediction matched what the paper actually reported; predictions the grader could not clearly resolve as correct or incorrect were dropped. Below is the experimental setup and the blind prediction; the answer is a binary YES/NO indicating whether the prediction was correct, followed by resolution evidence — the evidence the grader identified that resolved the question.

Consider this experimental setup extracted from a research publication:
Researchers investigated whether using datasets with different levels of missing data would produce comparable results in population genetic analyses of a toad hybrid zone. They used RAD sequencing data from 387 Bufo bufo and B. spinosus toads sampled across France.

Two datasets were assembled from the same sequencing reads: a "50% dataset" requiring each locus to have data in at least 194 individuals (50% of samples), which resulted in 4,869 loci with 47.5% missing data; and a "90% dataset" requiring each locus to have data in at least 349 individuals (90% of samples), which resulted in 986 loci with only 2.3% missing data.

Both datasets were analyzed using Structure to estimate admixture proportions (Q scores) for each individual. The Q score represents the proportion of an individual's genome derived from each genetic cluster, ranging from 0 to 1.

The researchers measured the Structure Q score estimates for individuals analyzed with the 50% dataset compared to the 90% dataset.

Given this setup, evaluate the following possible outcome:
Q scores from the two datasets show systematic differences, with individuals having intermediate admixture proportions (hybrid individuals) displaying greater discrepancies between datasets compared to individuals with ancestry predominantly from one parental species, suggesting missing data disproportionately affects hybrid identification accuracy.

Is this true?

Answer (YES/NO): NO